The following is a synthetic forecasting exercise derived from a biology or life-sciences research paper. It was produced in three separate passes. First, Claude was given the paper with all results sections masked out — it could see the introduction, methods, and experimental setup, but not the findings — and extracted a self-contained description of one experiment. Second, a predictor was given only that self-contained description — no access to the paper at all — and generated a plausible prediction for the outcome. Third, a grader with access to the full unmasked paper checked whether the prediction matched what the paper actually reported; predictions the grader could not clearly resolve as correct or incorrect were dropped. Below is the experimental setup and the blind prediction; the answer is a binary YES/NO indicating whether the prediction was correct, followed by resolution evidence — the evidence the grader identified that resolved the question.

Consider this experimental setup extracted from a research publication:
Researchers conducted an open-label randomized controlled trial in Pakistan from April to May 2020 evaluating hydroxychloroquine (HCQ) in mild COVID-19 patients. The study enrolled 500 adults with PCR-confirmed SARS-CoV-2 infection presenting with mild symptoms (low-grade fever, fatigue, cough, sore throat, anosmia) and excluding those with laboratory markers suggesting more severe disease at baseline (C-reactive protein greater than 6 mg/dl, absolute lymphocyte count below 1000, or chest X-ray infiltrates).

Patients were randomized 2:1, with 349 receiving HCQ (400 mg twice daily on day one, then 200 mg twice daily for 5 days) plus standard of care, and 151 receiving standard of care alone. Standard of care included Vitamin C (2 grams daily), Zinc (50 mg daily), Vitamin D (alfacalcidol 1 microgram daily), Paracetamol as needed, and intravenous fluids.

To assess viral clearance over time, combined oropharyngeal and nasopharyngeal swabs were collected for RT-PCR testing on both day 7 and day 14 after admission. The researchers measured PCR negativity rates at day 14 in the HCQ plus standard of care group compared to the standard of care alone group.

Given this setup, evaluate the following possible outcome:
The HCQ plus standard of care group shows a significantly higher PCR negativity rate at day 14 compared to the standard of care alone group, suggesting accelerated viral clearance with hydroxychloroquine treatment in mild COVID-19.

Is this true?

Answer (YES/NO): NO